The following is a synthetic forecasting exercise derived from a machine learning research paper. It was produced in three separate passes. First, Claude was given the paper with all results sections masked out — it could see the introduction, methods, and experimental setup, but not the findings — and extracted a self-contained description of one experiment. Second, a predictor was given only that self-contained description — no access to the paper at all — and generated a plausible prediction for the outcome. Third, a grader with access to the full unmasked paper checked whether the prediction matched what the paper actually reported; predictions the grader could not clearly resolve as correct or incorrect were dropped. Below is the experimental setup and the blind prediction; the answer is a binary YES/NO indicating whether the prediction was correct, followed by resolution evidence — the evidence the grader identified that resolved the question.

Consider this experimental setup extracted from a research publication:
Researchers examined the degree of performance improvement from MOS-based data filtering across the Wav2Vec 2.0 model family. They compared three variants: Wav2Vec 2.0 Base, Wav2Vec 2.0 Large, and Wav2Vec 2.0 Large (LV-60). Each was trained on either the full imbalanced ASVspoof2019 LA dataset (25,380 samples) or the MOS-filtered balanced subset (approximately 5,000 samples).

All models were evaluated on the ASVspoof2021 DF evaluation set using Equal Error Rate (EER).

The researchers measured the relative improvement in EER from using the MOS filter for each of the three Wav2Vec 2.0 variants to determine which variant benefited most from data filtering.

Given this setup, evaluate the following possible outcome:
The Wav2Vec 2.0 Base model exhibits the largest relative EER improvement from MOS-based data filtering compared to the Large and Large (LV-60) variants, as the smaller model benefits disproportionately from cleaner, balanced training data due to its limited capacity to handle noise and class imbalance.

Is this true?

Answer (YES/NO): NO